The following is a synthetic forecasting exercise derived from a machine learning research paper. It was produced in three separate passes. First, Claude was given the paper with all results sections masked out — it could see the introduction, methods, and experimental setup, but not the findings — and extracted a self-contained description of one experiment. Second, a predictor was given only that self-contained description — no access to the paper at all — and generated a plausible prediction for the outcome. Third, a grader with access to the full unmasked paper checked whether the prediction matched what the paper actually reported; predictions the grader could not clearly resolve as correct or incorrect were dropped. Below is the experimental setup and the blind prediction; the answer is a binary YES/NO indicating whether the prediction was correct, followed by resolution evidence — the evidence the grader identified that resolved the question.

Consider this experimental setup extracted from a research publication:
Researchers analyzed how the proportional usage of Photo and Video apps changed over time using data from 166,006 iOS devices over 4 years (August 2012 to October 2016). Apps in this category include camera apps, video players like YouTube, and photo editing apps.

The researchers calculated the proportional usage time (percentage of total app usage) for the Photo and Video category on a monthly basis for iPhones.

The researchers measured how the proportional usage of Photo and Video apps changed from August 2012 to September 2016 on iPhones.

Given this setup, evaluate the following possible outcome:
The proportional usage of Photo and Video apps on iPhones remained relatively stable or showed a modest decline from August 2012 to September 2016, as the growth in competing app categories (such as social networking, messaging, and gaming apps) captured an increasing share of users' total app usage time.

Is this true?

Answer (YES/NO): NO